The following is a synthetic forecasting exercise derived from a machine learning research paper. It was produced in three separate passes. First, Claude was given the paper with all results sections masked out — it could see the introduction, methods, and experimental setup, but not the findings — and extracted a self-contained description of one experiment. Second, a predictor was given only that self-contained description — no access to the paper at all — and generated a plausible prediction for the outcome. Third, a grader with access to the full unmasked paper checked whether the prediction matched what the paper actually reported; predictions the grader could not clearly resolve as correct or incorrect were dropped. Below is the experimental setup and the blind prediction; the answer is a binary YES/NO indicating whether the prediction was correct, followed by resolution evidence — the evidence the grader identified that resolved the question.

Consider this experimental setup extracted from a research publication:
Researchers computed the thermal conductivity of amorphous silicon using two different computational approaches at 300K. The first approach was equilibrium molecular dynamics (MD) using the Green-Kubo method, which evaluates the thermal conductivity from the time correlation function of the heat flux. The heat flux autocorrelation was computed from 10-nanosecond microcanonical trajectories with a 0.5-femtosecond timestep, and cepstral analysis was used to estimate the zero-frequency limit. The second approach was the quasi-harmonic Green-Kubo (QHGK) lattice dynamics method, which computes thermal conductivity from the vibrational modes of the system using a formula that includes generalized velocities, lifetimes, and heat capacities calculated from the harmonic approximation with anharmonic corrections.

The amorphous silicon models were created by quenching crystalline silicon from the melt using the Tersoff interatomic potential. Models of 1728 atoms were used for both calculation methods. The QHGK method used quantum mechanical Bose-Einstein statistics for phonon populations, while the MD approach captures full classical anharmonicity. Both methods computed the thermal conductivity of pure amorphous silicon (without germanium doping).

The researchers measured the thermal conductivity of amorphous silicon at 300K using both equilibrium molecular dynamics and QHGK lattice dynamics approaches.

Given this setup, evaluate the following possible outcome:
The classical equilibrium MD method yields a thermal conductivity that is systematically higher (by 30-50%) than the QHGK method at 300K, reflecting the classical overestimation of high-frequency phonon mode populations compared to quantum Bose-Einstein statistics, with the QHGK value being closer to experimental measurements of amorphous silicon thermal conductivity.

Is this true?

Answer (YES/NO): NO